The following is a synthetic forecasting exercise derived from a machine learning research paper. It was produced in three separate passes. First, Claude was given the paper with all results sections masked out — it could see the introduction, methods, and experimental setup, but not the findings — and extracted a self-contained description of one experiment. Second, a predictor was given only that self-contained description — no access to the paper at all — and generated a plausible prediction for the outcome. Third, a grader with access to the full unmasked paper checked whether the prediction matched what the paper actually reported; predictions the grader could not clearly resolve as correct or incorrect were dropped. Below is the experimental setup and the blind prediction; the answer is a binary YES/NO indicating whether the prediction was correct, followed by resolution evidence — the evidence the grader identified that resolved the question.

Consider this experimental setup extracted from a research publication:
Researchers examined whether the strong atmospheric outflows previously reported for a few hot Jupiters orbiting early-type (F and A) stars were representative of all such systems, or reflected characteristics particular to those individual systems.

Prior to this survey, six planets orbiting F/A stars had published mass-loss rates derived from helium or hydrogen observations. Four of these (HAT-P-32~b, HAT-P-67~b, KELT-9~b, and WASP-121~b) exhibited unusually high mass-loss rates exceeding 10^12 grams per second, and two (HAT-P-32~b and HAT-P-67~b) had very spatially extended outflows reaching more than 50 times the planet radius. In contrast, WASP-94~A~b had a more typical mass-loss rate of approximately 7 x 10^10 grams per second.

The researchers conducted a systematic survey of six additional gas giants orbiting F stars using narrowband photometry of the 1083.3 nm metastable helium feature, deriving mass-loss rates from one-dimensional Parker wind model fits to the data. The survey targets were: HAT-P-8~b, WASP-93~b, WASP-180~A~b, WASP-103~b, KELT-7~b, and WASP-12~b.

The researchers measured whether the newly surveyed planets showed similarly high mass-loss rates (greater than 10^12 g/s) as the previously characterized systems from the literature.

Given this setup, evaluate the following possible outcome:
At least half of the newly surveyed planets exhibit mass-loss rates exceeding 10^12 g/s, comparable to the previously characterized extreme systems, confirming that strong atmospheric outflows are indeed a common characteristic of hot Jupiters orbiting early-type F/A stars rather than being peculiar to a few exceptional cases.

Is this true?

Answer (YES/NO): NO